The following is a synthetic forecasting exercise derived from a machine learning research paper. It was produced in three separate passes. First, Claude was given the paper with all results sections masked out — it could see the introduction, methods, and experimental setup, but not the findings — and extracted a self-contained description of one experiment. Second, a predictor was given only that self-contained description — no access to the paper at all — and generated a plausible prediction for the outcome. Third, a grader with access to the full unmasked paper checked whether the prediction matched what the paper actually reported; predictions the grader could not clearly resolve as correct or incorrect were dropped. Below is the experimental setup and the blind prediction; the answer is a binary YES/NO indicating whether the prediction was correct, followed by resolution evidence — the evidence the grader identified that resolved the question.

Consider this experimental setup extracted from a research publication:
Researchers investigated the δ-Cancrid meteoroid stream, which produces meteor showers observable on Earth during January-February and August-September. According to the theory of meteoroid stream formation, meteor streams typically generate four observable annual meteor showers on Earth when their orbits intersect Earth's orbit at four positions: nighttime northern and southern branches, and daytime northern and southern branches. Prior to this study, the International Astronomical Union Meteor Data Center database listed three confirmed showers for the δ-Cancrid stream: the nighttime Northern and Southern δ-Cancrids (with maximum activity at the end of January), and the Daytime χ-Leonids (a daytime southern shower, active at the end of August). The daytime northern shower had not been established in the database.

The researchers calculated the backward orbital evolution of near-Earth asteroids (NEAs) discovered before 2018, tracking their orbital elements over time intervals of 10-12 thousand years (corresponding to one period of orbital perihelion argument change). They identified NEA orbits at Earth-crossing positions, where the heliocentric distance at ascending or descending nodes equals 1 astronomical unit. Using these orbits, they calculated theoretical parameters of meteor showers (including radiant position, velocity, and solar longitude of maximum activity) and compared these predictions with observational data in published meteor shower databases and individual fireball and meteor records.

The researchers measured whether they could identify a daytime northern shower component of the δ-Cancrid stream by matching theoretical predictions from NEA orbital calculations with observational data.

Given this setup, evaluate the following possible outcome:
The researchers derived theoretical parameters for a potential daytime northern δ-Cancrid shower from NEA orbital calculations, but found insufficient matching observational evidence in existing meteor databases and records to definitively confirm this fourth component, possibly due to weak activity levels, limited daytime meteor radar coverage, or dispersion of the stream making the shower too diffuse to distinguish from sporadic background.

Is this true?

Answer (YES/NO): NO